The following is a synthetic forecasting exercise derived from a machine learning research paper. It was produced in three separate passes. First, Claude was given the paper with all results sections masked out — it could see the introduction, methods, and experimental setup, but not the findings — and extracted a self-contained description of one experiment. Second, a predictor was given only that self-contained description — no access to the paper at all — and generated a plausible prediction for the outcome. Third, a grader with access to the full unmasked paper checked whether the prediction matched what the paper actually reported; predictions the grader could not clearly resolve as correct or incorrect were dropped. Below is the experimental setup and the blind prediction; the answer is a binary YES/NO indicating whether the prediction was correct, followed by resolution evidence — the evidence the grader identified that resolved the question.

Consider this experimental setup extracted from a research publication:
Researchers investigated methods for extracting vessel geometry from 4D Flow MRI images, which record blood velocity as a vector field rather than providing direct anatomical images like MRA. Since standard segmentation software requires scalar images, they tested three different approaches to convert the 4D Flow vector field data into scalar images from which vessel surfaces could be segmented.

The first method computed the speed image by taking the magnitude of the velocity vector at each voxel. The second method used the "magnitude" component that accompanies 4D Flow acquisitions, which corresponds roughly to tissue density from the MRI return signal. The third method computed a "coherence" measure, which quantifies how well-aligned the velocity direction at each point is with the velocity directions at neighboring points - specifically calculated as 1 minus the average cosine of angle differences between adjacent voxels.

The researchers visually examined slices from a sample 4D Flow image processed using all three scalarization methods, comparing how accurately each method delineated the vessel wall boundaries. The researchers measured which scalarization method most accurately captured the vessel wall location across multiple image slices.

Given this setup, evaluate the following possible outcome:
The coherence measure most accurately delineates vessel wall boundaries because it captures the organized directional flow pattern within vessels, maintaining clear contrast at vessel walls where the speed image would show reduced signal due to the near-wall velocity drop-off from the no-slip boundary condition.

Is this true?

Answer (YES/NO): YES